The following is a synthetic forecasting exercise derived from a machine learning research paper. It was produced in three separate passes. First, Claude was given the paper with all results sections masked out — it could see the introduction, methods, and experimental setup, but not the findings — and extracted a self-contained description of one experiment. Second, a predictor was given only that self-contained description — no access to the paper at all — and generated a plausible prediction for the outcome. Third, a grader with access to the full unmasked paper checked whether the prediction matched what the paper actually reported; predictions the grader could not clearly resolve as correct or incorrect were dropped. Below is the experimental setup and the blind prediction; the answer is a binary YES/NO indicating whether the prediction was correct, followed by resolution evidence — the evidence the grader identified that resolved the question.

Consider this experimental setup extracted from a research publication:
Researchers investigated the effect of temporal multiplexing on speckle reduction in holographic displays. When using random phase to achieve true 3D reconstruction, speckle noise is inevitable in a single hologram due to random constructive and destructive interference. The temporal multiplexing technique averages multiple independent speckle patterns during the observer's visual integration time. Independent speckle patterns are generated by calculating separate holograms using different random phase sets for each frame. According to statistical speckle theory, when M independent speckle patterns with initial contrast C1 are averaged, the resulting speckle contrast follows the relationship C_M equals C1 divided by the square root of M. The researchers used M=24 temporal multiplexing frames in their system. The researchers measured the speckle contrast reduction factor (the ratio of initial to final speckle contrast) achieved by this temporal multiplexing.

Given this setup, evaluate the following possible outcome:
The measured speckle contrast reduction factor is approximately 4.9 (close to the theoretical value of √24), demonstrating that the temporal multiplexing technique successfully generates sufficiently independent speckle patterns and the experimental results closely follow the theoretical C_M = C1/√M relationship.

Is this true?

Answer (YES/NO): YES